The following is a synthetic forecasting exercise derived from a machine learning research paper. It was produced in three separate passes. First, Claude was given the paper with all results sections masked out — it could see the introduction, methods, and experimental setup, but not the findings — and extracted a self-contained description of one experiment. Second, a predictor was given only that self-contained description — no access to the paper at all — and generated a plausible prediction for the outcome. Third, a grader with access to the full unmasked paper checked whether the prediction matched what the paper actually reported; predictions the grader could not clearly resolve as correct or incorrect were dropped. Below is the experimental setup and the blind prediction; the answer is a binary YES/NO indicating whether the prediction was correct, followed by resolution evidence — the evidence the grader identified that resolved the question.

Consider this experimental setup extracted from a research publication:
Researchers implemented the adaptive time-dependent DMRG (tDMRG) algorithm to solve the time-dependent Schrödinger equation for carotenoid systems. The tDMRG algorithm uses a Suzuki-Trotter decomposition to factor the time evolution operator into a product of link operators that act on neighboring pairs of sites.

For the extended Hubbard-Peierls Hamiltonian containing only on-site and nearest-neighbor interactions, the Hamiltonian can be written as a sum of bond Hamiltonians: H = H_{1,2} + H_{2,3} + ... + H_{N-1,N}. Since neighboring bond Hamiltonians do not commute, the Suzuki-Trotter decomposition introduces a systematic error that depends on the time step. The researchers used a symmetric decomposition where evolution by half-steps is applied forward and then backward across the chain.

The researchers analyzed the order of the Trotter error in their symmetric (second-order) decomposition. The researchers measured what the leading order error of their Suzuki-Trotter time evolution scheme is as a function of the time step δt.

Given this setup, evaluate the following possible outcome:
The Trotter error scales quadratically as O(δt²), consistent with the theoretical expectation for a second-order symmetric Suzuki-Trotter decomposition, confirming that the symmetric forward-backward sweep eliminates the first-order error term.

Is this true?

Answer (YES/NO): NO